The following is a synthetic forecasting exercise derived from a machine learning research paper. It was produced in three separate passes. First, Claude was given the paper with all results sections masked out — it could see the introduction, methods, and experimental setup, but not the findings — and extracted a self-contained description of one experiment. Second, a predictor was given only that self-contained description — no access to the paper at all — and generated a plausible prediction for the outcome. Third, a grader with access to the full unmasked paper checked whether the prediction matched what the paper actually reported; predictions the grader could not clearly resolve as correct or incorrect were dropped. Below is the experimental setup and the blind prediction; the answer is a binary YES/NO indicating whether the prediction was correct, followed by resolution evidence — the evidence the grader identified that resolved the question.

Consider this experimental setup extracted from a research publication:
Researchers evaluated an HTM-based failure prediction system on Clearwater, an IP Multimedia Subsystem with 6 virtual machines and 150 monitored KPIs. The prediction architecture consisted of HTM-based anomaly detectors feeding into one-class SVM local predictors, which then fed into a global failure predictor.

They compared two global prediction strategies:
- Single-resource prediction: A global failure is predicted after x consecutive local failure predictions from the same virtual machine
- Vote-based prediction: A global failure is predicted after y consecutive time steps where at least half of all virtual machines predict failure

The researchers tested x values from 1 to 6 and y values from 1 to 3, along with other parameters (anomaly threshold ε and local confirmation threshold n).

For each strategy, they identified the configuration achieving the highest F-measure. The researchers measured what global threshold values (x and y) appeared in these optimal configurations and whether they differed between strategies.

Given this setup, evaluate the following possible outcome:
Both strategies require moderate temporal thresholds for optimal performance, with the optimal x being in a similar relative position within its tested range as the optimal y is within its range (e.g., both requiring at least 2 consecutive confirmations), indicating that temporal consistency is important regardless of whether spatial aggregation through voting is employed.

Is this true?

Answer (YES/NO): NO